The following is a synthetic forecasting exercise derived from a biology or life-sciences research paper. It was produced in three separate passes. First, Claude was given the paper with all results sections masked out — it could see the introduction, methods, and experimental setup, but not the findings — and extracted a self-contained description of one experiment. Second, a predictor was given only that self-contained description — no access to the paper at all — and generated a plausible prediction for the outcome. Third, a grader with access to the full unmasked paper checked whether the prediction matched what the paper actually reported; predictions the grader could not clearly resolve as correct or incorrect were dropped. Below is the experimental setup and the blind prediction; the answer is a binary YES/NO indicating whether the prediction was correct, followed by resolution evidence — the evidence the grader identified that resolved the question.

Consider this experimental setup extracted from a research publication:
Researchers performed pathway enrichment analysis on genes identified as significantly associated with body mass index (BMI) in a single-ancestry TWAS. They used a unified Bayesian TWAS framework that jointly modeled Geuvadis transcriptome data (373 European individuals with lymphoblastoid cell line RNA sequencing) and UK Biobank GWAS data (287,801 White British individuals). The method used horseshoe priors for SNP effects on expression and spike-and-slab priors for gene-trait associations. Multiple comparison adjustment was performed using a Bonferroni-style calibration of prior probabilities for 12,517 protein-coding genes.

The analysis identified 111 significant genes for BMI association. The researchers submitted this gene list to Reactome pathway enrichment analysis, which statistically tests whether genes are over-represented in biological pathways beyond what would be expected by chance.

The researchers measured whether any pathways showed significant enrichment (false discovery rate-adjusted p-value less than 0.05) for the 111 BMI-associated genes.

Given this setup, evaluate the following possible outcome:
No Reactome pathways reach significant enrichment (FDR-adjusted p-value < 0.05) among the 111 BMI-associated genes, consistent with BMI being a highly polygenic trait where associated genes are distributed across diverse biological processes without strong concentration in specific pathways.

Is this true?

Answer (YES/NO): YES